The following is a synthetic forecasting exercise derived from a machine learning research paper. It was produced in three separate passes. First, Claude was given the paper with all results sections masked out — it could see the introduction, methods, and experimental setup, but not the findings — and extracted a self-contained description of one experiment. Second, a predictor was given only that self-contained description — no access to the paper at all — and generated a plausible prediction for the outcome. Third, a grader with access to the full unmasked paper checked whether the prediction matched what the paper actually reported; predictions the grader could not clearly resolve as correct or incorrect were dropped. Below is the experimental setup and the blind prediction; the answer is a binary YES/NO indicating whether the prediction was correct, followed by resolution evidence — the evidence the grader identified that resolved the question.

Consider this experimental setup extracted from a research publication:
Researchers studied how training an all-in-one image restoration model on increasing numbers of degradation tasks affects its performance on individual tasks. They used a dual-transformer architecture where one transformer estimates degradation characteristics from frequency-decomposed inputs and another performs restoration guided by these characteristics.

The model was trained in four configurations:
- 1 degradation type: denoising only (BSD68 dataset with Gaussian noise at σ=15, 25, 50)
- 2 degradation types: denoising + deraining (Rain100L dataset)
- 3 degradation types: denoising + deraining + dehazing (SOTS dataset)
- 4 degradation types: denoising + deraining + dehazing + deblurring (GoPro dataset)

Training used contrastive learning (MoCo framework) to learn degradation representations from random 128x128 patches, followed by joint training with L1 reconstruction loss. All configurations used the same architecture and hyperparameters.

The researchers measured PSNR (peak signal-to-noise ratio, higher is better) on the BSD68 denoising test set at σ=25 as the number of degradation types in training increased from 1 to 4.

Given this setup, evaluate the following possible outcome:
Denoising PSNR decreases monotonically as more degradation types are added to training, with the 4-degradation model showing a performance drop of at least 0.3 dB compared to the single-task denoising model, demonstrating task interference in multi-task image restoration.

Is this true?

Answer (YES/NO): NO